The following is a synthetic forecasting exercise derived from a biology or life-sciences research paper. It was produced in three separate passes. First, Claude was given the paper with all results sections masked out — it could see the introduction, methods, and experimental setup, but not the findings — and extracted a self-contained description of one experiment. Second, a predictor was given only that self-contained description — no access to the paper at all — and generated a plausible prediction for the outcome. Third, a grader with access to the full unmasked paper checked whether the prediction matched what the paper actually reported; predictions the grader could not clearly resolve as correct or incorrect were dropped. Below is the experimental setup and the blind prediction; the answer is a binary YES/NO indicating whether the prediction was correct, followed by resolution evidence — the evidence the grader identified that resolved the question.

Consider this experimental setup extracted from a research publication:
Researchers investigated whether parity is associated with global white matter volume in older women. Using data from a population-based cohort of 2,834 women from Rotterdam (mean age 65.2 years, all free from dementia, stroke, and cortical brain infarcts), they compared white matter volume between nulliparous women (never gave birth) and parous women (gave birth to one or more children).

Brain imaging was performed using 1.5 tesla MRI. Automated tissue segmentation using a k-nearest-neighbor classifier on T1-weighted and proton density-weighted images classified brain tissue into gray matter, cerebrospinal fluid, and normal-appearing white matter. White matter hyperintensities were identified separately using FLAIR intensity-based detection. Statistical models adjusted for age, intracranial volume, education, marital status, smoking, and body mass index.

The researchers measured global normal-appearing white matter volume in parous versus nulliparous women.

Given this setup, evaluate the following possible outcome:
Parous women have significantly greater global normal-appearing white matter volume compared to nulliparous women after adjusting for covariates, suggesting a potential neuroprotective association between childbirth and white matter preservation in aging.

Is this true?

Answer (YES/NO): NO